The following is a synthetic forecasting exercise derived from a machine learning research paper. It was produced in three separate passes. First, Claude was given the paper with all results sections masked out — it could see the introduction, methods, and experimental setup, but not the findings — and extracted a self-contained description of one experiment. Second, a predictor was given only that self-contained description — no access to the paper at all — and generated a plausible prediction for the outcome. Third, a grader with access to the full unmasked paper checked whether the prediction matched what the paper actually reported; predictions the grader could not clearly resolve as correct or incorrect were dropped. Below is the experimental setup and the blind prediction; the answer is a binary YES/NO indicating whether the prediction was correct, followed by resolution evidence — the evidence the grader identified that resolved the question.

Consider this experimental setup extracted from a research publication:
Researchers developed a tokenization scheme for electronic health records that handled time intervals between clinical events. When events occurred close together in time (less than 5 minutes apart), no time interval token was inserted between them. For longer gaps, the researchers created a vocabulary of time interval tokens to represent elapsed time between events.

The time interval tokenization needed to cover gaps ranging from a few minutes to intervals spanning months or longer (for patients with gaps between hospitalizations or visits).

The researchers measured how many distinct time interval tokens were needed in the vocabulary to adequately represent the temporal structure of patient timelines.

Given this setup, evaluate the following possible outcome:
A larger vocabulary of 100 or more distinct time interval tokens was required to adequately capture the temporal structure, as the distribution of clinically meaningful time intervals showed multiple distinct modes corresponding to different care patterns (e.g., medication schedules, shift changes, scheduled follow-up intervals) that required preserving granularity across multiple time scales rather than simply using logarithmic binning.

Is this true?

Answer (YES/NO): NO